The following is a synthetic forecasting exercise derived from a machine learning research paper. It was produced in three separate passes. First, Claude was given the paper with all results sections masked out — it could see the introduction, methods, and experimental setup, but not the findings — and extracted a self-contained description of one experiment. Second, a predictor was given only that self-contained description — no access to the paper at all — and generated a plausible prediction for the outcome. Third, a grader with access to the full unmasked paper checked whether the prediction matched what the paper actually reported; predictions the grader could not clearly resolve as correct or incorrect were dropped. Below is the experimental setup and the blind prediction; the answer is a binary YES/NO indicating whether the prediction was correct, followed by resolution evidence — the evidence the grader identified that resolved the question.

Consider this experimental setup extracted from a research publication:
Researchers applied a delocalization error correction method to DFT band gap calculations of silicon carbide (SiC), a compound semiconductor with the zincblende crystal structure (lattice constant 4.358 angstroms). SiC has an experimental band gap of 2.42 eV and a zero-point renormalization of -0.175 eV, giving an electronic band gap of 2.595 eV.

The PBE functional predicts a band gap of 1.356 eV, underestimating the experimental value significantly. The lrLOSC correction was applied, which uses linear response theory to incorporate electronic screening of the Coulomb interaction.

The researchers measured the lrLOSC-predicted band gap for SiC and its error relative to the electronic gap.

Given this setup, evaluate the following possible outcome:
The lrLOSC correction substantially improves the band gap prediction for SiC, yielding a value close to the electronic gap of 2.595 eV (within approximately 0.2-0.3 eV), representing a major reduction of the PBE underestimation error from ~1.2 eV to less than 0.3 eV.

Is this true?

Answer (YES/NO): YES